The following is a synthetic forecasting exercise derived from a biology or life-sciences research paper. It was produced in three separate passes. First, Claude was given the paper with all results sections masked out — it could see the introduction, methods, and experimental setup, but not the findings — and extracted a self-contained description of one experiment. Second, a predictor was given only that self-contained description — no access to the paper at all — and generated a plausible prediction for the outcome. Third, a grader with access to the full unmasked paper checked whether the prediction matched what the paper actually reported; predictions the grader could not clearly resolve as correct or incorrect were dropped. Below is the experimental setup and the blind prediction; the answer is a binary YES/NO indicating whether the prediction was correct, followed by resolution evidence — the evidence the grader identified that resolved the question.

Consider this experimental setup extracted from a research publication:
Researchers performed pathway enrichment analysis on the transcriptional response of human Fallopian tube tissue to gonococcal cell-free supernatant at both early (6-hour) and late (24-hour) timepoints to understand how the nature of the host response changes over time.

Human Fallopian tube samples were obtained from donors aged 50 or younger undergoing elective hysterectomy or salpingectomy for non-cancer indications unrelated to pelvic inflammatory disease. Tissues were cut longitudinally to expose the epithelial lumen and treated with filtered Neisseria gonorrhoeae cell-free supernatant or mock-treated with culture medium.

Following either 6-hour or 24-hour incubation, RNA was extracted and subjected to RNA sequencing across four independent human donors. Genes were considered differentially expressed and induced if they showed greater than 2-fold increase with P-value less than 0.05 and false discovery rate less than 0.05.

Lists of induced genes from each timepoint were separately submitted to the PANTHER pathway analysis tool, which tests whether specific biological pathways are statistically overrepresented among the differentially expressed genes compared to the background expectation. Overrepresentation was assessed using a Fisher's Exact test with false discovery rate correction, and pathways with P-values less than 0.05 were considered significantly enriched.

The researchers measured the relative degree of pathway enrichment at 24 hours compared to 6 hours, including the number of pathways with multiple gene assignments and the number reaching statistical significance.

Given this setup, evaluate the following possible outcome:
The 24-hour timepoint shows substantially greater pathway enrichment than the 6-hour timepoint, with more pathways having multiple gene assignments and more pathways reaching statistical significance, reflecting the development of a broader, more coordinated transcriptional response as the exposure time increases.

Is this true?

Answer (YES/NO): NO